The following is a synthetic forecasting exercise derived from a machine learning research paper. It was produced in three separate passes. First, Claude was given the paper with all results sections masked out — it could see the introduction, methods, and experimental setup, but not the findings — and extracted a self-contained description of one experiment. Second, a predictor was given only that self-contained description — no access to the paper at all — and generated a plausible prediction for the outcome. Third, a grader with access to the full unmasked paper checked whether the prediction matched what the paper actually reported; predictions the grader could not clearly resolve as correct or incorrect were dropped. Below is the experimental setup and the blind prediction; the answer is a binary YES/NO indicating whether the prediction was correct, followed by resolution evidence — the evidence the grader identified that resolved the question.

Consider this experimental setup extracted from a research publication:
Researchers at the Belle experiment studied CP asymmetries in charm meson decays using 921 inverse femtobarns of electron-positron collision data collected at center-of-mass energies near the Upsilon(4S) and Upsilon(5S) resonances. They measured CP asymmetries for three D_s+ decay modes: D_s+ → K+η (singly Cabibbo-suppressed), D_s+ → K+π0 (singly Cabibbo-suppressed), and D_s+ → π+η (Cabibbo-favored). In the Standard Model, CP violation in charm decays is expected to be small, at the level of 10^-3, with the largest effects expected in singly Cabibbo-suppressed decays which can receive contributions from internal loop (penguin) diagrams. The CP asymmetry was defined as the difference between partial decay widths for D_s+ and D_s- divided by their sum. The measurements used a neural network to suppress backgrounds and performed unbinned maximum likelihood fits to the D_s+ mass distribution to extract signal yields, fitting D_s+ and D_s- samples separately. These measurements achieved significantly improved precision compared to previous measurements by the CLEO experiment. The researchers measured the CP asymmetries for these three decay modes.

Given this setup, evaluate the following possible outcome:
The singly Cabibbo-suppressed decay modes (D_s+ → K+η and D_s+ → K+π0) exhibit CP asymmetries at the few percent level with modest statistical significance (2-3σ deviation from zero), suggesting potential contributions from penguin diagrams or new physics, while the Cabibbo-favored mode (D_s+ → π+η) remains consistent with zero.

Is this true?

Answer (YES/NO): NO